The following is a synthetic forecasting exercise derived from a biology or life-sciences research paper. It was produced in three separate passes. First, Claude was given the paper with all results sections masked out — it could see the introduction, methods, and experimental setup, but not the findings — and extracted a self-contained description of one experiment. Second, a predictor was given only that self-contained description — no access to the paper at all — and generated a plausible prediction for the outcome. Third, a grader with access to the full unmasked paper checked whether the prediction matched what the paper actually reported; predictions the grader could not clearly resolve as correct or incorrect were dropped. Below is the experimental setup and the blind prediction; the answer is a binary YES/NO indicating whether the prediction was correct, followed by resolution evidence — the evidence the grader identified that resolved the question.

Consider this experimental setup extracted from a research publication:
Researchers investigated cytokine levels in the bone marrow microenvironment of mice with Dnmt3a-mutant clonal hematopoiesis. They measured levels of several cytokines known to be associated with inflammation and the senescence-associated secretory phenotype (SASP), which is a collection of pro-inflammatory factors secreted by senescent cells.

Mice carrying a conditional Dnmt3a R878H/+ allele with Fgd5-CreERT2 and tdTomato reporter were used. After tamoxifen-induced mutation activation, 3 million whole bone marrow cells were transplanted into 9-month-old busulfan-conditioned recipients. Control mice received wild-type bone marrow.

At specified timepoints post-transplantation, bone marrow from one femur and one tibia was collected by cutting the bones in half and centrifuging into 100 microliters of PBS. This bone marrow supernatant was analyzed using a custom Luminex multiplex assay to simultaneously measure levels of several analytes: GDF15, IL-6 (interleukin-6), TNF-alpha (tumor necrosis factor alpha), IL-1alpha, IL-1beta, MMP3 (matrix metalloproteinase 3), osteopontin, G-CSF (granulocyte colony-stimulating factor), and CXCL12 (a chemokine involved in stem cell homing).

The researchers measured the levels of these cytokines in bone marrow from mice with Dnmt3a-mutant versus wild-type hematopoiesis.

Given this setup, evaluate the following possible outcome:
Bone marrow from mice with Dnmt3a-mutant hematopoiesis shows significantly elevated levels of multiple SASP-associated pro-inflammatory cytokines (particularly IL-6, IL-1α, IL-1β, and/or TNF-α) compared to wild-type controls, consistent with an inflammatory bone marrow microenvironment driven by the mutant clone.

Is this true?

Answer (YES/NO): YES